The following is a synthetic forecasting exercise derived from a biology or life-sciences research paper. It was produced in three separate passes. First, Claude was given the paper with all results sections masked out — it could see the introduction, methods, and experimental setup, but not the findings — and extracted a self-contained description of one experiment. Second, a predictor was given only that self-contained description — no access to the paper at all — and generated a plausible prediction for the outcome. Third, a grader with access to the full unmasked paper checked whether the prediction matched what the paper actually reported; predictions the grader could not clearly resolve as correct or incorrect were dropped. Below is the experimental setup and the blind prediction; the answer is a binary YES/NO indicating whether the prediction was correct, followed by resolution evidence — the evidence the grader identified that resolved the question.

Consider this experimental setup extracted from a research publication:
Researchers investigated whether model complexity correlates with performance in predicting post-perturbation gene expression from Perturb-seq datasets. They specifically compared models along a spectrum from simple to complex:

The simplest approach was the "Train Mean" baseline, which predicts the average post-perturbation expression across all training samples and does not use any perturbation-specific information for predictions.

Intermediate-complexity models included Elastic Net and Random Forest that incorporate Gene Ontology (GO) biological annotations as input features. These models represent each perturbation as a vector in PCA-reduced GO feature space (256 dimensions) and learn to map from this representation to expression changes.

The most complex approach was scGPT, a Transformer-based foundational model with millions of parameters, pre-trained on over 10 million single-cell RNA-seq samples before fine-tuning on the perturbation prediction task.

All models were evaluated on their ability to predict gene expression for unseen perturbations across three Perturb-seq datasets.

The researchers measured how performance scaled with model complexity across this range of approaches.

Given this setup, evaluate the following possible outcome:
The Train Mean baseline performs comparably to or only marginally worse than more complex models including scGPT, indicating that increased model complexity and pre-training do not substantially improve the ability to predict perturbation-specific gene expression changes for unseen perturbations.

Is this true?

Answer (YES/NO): NO